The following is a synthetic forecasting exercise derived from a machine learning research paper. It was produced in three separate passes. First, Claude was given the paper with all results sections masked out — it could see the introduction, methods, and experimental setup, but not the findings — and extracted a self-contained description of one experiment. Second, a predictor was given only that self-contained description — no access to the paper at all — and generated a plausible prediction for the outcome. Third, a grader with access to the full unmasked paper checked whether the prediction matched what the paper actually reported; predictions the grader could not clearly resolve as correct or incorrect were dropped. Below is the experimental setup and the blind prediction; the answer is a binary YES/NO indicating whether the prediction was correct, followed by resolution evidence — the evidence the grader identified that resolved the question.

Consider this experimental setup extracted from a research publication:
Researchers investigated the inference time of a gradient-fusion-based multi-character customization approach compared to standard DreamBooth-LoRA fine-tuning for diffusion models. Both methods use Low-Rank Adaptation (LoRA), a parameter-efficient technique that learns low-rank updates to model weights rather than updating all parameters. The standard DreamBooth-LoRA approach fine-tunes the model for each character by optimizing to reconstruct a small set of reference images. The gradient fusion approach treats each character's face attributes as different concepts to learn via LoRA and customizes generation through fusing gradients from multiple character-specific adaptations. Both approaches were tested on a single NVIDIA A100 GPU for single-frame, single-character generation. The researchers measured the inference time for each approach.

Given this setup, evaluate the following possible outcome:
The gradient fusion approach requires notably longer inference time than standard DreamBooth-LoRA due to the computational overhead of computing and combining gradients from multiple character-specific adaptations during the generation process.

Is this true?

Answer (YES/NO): NO